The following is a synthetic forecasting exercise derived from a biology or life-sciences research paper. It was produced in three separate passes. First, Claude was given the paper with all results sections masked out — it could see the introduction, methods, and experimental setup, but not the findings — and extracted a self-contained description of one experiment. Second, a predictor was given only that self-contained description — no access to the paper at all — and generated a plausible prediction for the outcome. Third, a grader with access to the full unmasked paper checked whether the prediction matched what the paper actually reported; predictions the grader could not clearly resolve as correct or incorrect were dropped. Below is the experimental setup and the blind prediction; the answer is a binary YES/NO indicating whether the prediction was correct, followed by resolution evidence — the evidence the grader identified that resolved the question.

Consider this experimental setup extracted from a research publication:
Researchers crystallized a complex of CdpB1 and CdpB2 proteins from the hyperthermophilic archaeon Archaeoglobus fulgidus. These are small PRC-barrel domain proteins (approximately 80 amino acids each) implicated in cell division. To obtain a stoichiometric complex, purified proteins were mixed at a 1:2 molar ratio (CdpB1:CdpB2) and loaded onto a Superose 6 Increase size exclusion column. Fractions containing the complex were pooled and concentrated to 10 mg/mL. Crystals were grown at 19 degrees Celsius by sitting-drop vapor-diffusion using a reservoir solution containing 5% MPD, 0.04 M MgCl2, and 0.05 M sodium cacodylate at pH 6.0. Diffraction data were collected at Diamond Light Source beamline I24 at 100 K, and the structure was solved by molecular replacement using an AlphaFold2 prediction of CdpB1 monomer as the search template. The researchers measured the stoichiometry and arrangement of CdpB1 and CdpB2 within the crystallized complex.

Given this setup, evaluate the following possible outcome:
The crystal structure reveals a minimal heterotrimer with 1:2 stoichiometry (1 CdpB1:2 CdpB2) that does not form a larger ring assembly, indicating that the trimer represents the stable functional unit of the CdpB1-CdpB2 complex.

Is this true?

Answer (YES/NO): NO